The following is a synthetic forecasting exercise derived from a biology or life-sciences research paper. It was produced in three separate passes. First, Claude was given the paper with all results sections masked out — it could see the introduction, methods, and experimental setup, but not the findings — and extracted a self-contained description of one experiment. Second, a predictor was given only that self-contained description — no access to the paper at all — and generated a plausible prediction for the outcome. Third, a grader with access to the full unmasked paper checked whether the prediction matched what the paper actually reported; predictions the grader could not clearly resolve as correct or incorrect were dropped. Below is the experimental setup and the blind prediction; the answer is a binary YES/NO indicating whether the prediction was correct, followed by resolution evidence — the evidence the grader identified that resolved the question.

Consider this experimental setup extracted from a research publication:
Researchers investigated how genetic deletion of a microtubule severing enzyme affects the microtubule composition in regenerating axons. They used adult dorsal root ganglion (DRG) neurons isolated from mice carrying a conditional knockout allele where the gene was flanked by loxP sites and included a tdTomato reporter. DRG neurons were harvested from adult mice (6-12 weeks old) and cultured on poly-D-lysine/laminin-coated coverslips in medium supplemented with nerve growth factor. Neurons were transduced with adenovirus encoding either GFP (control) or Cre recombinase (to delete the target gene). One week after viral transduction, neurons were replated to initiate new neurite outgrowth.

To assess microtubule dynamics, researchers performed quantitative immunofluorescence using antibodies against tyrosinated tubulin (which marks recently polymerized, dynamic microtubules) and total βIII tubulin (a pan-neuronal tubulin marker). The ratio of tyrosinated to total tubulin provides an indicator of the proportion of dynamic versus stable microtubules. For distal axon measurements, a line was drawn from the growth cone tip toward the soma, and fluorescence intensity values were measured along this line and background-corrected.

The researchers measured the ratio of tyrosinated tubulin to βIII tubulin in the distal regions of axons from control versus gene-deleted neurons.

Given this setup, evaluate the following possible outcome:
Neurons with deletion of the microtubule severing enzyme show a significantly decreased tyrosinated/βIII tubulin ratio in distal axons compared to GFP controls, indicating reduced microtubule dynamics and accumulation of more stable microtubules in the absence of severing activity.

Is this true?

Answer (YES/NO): NO